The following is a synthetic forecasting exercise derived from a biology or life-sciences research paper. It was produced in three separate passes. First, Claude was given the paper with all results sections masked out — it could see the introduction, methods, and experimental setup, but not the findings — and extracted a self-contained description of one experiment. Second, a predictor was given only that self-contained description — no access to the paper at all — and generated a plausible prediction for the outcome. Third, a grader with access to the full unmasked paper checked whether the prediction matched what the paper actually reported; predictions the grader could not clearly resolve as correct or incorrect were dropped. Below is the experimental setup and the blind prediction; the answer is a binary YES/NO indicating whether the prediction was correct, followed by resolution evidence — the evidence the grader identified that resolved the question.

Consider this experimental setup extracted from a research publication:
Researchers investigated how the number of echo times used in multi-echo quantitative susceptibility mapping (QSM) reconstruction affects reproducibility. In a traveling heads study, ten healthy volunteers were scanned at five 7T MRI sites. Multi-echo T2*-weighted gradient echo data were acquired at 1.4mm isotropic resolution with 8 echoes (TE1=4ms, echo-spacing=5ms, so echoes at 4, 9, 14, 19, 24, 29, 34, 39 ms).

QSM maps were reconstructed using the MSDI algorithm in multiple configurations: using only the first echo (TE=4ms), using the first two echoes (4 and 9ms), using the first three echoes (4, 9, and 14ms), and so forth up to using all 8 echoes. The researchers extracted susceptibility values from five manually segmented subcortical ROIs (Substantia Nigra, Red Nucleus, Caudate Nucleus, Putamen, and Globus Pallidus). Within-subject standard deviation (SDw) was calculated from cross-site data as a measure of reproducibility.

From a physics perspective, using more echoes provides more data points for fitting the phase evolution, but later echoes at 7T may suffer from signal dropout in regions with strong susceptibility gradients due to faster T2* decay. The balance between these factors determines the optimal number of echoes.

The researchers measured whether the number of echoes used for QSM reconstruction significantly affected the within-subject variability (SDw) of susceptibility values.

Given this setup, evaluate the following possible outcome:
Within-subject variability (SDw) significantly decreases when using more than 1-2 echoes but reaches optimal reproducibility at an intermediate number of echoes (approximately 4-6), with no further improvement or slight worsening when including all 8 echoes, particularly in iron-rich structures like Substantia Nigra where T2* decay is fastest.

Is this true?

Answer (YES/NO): NO